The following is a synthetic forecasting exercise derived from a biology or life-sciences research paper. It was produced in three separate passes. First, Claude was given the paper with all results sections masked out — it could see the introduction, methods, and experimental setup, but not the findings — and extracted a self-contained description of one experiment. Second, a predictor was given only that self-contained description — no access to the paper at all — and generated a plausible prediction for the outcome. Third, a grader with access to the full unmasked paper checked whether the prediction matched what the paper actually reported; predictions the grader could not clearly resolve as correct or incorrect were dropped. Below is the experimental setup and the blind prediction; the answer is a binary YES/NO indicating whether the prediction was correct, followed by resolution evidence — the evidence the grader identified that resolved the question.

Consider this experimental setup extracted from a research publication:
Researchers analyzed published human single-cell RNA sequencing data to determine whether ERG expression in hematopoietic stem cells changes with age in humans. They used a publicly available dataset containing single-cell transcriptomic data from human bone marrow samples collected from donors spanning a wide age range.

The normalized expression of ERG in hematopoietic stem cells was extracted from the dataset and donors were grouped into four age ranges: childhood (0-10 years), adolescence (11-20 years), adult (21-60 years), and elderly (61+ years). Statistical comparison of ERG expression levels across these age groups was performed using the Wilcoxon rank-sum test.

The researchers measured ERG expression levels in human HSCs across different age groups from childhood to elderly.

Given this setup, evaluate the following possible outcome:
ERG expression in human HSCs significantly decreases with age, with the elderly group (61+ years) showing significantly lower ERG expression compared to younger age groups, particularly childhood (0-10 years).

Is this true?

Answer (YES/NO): NO